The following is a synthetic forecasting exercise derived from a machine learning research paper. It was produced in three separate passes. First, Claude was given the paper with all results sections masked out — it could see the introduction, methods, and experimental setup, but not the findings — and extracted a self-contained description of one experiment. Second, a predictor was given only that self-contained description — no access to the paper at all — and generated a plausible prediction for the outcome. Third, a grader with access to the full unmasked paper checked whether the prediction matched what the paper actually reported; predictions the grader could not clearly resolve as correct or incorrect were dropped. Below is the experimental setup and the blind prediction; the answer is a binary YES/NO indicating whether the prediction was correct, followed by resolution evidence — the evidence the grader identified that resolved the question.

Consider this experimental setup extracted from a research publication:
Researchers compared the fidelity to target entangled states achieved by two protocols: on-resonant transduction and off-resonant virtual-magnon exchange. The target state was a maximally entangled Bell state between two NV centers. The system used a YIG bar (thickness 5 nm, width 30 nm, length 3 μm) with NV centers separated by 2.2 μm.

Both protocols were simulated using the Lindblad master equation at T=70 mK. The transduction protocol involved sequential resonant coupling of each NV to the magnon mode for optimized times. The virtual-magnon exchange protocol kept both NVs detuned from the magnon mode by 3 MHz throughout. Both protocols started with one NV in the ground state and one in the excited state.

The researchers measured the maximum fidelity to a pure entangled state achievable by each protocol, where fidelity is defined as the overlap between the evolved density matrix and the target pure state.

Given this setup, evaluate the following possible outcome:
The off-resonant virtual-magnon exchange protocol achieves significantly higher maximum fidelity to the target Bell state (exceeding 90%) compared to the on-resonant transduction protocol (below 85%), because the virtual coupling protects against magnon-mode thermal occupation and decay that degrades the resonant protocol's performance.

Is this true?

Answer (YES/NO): YES